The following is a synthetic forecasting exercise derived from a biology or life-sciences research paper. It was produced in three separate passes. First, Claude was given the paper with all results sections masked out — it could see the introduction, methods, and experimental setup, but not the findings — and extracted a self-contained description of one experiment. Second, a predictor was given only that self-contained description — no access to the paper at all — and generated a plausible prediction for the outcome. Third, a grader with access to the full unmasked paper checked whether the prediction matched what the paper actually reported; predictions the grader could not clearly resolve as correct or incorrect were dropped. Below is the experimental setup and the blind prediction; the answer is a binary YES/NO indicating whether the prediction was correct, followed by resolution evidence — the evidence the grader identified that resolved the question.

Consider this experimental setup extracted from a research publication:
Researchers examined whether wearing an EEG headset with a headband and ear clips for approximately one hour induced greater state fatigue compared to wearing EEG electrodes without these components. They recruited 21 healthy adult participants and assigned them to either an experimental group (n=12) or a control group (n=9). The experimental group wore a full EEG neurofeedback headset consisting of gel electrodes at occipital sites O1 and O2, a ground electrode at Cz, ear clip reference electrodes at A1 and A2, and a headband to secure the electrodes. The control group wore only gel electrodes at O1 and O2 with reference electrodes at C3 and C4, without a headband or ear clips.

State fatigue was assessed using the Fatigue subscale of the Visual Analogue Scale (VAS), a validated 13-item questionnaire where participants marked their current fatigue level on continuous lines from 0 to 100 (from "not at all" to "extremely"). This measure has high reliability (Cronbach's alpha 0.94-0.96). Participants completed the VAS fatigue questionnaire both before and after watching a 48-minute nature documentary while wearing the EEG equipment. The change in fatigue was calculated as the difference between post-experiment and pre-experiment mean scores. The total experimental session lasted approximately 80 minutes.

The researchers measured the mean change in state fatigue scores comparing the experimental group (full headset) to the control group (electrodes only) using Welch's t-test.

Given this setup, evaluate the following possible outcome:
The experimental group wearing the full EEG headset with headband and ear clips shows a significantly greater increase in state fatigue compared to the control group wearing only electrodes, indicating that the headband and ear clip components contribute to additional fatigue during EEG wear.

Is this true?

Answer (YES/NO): NO